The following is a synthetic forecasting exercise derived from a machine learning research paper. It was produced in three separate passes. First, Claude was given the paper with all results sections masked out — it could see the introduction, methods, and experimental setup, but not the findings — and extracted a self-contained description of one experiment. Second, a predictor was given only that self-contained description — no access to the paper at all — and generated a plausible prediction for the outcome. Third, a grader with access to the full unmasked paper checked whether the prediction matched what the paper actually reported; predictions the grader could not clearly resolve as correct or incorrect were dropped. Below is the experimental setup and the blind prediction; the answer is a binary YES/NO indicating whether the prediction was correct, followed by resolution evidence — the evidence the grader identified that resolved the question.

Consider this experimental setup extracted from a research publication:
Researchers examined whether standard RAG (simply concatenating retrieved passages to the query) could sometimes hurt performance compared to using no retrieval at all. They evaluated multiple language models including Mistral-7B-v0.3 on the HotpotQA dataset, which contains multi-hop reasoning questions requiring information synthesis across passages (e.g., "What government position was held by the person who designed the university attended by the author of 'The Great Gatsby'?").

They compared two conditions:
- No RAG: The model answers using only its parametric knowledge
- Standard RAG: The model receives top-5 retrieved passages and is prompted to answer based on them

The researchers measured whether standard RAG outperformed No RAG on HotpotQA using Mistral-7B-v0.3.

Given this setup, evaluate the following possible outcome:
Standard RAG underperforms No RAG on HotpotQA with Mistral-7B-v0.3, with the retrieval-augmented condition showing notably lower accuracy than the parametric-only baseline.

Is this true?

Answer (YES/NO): YES